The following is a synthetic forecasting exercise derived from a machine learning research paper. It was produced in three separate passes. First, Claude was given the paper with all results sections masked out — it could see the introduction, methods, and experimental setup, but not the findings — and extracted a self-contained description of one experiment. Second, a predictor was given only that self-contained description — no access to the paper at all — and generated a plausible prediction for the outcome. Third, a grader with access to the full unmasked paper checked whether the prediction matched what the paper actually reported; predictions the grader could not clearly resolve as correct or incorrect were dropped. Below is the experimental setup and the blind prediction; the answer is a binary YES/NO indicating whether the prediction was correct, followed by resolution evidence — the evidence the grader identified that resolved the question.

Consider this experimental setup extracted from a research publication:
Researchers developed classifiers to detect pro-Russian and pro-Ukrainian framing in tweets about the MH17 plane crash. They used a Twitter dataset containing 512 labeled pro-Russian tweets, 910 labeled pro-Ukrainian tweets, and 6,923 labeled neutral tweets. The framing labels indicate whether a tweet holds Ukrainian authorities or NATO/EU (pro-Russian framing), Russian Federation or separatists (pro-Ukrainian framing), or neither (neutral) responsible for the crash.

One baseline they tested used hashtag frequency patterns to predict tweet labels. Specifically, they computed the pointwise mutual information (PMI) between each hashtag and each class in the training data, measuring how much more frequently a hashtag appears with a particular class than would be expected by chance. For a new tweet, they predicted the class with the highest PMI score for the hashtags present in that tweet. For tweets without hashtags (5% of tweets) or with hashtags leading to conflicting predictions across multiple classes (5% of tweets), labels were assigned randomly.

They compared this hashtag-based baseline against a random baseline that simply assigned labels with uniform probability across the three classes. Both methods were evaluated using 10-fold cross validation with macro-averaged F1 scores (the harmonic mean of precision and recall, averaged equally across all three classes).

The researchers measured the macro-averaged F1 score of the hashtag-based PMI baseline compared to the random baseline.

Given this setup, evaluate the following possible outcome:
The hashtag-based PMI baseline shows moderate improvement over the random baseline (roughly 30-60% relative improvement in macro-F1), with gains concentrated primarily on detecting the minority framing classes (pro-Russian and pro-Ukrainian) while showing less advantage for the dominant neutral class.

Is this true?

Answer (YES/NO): NO